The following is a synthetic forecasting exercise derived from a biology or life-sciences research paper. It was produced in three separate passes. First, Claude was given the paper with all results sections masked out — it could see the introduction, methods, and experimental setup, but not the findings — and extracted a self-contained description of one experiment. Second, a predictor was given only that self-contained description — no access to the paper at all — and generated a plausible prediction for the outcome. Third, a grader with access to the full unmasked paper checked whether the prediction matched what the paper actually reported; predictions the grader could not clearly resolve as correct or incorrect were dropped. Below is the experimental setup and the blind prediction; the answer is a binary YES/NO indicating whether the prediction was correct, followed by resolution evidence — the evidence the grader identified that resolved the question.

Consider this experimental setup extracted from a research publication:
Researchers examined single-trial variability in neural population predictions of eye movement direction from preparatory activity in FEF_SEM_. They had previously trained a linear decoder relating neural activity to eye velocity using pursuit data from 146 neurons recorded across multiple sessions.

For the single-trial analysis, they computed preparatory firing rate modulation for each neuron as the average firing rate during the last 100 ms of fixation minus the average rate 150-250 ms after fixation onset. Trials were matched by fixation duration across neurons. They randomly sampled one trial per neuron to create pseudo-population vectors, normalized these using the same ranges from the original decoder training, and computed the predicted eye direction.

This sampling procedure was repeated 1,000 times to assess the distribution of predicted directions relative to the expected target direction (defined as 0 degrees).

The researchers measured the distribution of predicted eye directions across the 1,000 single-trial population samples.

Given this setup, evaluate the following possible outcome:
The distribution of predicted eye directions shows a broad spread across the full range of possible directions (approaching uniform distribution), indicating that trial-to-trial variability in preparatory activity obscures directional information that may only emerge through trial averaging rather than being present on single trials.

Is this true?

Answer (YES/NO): NO